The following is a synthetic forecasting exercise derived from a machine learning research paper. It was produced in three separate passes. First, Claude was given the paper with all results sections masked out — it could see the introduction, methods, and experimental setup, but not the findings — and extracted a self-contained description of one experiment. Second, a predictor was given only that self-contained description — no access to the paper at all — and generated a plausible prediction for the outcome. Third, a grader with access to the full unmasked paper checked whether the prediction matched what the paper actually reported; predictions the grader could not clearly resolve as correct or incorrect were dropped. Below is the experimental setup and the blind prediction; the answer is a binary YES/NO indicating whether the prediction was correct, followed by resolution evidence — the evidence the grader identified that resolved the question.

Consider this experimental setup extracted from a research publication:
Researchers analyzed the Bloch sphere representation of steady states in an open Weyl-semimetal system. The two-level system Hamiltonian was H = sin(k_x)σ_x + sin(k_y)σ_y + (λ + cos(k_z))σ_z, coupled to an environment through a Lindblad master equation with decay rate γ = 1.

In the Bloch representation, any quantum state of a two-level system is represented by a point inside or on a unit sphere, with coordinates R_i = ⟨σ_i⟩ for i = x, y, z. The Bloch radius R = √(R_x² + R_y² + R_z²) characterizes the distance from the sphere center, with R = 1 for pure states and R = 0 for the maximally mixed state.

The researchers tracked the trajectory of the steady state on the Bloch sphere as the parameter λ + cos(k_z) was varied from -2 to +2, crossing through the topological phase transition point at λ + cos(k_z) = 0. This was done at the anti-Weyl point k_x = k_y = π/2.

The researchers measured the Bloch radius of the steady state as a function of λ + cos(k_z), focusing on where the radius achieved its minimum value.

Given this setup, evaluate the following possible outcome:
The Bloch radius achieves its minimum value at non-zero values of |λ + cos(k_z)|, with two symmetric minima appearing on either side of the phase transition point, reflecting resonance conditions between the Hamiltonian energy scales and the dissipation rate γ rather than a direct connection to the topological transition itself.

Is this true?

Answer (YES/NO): NO